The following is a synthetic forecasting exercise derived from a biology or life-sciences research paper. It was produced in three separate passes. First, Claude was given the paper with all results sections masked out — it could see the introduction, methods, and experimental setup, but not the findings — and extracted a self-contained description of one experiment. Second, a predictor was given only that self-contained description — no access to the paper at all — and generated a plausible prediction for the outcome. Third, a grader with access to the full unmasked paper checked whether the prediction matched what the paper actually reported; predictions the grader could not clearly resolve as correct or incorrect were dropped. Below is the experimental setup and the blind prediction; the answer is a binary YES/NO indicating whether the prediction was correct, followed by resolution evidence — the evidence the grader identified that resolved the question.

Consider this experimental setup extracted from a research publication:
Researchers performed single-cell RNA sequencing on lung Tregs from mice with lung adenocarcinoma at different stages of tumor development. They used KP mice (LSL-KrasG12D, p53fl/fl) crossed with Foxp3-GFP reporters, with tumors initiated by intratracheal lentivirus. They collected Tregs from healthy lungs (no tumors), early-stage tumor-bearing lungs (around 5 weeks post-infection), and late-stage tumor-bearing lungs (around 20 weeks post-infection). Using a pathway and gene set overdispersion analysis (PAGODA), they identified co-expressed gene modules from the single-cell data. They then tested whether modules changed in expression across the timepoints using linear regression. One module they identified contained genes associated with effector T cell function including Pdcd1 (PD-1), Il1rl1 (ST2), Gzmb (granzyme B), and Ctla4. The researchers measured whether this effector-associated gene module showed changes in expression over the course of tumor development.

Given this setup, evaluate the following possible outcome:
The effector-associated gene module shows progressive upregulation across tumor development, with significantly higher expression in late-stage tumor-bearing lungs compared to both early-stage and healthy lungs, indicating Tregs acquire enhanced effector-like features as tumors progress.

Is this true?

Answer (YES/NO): YES